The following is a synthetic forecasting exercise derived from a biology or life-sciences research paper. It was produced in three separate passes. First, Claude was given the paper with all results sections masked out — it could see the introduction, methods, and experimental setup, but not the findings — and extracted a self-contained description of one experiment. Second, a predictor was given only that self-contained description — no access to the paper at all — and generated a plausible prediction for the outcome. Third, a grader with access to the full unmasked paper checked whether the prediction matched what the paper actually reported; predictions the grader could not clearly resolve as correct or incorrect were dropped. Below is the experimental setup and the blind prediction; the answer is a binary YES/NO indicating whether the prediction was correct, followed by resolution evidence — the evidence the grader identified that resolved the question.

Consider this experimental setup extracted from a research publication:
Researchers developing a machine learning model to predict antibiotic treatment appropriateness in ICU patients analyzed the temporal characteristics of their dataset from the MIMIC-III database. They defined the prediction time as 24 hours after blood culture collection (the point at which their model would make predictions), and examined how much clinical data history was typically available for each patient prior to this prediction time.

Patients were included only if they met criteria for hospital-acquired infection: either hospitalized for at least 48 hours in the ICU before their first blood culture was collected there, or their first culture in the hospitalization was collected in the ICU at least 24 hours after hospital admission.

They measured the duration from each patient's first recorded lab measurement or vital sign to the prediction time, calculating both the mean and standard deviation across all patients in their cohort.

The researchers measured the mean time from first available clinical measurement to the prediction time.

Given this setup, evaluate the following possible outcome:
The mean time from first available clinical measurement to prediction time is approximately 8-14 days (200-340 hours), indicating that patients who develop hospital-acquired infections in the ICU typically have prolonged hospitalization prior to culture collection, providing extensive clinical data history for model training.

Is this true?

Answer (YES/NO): NO